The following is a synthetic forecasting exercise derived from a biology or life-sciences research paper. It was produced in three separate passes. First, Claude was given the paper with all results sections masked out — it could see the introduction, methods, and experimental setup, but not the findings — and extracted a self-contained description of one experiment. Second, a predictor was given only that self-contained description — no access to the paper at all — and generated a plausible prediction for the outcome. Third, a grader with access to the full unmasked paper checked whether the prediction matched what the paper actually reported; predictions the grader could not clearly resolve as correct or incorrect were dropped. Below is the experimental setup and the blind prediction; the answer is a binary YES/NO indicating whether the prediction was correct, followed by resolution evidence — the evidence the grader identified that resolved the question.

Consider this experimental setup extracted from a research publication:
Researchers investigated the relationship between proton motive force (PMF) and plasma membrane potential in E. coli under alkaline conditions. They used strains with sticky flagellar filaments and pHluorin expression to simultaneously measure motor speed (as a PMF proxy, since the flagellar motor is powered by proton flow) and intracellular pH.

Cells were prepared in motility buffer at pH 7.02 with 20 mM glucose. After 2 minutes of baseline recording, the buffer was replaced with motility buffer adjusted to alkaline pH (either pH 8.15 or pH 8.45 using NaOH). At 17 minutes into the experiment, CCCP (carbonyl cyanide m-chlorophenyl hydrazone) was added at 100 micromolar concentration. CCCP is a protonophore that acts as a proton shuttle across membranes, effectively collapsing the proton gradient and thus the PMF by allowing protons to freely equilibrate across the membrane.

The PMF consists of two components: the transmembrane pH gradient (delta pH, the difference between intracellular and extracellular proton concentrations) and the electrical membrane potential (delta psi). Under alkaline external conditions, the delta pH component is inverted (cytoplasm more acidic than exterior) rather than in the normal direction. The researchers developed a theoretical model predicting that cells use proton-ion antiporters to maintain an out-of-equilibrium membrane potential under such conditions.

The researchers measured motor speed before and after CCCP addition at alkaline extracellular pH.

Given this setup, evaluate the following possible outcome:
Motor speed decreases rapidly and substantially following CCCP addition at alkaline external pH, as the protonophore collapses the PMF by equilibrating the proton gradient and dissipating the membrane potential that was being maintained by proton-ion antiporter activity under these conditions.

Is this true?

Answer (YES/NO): YES